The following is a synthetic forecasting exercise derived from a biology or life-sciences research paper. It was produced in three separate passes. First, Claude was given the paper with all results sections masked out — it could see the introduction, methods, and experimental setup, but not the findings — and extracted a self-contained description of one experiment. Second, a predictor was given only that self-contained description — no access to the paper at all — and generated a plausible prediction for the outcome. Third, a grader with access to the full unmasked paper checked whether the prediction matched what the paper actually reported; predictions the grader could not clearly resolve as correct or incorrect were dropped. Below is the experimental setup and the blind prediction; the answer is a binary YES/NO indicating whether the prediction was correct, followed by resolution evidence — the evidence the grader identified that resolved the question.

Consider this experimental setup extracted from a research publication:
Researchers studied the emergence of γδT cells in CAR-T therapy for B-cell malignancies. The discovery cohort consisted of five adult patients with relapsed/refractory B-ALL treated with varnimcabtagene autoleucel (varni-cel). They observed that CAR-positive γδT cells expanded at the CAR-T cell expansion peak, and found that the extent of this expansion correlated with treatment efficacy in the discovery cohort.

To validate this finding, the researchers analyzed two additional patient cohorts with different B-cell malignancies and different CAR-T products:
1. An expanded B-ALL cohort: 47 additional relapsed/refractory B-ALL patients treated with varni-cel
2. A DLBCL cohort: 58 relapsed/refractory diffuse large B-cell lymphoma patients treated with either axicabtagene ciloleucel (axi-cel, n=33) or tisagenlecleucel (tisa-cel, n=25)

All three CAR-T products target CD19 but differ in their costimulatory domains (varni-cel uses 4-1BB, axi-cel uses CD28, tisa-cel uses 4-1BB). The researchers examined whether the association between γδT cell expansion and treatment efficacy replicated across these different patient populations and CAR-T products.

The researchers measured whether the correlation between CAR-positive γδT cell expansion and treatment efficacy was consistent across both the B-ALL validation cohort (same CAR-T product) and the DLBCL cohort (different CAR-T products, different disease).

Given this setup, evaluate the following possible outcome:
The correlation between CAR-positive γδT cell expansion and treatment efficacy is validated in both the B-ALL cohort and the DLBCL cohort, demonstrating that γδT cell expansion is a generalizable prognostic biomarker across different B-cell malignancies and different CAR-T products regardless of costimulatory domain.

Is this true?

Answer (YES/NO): YES